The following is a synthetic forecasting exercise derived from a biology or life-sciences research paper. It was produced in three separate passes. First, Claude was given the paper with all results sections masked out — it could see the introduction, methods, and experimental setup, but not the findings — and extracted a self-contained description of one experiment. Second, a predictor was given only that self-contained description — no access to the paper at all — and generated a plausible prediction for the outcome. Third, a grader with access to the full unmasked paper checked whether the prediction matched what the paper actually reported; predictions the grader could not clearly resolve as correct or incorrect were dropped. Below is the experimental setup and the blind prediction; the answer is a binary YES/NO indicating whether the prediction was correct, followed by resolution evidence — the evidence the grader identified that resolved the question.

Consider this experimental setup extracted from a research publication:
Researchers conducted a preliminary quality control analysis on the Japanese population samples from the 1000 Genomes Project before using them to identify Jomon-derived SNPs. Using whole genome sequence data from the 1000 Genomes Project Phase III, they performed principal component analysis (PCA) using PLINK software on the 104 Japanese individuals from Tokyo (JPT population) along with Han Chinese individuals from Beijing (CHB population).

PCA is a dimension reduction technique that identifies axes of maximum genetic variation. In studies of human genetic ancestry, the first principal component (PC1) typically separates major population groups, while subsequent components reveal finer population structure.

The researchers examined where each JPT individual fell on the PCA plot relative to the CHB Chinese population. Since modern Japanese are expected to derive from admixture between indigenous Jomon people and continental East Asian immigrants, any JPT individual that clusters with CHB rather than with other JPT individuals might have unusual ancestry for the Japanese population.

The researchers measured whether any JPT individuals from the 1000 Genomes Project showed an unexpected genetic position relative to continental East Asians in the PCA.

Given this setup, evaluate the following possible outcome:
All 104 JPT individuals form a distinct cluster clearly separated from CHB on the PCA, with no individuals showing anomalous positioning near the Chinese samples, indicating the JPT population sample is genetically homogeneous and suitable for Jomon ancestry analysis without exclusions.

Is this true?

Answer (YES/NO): NO